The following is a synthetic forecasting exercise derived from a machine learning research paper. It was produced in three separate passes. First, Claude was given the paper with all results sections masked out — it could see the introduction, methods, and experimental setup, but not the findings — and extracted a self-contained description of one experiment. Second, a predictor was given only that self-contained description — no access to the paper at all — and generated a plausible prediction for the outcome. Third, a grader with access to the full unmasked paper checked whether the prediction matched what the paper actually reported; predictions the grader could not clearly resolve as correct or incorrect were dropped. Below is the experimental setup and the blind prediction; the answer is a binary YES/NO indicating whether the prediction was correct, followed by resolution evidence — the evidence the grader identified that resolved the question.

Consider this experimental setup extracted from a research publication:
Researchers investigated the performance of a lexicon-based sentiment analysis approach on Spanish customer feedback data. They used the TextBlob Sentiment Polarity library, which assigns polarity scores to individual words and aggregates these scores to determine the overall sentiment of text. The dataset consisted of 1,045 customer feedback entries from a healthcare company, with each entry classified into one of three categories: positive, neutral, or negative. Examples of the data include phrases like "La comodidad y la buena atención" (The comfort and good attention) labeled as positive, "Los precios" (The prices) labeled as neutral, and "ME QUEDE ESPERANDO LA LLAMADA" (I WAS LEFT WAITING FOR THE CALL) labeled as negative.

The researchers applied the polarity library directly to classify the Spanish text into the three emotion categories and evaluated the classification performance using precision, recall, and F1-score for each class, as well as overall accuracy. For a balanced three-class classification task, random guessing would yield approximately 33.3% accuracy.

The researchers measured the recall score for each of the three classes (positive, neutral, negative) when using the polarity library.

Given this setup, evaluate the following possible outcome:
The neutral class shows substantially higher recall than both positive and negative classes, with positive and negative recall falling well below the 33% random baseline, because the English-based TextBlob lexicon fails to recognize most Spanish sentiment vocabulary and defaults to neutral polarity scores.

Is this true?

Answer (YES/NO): YES